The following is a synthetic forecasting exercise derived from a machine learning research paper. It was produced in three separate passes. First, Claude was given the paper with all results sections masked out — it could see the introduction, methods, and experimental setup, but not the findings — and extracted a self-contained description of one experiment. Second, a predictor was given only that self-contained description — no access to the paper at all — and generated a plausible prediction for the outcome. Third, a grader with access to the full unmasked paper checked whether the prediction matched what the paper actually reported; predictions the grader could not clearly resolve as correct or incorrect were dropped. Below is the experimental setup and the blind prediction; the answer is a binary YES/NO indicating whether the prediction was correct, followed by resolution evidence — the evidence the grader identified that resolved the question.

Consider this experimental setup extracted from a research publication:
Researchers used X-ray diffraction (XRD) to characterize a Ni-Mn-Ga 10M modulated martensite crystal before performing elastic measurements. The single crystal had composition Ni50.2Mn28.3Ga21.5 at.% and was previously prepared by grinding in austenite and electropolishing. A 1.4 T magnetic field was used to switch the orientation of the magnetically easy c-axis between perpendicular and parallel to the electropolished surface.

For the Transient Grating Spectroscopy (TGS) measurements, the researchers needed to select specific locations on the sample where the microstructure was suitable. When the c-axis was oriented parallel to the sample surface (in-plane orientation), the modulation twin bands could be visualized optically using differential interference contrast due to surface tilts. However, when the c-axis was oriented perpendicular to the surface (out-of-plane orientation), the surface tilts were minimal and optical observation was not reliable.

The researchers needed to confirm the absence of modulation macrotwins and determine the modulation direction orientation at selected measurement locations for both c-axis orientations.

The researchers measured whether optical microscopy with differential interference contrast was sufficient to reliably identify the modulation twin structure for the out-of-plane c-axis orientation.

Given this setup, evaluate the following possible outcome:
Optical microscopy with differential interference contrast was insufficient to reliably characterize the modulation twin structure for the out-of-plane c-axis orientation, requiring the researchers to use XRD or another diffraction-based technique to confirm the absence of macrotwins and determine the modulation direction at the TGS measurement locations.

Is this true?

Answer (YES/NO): YES